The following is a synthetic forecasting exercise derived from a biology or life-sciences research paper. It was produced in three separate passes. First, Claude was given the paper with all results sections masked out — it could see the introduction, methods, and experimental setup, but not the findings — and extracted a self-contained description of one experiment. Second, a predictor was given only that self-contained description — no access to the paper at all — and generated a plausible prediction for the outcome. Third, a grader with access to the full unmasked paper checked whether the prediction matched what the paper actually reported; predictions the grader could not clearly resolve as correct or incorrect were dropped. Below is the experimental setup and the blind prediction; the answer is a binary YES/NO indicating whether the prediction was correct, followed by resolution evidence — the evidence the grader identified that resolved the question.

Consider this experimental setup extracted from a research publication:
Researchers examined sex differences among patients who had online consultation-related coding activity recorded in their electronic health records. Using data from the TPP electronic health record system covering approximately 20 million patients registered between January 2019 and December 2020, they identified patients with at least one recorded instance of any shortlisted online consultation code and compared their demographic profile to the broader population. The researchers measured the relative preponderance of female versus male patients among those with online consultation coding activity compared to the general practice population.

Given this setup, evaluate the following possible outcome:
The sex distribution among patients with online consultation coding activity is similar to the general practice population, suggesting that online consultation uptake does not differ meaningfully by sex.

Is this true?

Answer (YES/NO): NO